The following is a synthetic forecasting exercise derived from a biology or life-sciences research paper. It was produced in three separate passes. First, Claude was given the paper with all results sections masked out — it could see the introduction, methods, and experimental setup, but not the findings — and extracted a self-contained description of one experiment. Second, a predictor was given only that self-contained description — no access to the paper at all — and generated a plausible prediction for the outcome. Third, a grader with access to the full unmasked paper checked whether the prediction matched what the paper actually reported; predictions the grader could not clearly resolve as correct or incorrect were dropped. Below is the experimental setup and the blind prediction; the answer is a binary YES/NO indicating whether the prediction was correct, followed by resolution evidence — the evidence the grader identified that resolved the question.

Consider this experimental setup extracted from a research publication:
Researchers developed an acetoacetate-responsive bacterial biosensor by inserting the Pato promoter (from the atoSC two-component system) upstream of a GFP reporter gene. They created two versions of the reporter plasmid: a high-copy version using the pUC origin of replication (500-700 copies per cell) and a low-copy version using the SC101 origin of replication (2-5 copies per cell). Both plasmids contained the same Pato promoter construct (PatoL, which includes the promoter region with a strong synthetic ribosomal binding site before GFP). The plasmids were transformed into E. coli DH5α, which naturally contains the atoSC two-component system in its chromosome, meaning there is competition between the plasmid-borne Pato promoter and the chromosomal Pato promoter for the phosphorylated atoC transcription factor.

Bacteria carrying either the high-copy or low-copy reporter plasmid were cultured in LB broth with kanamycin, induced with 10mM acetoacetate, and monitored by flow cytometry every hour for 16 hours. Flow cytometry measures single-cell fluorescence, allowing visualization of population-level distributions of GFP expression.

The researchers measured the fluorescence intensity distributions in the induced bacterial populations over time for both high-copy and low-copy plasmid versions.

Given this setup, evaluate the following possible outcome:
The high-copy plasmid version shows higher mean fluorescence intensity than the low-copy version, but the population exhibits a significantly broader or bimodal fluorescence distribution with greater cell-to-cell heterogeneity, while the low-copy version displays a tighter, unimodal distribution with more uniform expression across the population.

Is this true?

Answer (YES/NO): NO